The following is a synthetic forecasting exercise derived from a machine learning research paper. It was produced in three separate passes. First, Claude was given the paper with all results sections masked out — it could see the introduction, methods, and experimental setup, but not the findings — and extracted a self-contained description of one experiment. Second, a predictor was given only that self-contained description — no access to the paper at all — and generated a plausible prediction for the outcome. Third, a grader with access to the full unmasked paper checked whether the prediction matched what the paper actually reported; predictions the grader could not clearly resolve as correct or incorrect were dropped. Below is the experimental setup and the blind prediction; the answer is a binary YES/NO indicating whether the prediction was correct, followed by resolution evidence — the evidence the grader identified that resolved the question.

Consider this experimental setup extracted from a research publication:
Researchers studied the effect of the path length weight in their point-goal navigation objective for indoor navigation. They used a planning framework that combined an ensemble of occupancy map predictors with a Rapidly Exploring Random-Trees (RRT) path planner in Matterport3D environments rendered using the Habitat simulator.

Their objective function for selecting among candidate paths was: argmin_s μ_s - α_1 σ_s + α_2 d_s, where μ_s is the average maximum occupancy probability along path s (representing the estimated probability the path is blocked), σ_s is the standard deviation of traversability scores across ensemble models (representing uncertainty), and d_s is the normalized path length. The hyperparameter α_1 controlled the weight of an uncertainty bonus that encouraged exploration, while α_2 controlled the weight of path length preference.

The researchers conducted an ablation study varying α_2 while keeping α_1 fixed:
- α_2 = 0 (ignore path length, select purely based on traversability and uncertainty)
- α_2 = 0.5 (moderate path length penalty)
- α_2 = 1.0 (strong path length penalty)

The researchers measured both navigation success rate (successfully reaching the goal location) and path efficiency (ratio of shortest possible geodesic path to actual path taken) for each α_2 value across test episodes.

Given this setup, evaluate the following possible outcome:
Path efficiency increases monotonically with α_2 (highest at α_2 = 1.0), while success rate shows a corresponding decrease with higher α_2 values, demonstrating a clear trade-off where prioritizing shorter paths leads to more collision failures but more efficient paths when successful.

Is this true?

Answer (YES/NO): NO